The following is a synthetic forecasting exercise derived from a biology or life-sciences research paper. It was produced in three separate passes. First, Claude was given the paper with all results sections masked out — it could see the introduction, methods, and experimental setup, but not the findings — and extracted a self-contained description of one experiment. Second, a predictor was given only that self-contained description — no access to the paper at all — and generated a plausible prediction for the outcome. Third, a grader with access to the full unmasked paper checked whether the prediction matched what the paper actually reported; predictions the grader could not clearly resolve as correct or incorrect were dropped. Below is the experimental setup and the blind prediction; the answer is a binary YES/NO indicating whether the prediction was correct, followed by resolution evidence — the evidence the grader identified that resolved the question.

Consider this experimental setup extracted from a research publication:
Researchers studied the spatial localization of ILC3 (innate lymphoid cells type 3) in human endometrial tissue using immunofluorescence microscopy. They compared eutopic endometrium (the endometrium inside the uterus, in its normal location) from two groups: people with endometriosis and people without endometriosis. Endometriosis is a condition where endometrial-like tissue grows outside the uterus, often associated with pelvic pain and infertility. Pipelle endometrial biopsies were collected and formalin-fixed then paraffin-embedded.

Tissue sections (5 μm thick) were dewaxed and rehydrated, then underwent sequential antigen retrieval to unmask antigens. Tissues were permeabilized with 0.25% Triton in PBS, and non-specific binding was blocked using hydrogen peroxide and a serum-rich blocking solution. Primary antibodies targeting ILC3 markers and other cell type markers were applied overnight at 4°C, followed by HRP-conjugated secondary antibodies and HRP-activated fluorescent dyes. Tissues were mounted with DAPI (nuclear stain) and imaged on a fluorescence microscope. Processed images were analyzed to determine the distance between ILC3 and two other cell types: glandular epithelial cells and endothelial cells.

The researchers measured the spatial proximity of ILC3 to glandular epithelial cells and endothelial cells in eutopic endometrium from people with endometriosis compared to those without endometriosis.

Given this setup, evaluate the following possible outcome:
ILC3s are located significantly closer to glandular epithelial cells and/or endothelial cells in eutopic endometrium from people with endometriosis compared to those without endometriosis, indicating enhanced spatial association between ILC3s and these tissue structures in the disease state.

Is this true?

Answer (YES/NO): NO